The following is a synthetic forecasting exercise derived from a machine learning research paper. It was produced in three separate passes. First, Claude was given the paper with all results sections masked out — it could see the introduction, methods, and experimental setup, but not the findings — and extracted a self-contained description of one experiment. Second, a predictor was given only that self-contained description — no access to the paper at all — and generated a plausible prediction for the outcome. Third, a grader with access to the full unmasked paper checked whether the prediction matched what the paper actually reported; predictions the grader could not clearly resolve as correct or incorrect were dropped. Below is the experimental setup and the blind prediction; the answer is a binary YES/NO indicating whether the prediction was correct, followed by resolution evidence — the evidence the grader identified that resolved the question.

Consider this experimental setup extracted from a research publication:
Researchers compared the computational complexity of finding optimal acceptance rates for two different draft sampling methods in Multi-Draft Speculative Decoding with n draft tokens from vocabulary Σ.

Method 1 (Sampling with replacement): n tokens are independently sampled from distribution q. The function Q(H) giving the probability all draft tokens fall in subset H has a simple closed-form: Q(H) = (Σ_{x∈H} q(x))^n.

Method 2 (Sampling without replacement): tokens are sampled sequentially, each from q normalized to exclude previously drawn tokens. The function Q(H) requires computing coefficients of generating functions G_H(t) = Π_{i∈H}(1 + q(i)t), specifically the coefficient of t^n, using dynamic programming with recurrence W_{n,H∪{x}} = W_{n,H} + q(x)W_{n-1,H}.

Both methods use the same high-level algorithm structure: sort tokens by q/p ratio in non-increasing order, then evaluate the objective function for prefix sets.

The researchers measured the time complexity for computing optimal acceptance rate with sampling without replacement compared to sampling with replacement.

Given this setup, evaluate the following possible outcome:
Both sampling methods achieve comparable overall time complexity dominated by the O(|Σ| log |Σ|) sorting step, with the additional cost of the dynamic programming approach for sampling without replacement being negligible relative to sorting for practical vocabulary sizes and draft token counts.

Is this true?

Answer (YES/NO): NO